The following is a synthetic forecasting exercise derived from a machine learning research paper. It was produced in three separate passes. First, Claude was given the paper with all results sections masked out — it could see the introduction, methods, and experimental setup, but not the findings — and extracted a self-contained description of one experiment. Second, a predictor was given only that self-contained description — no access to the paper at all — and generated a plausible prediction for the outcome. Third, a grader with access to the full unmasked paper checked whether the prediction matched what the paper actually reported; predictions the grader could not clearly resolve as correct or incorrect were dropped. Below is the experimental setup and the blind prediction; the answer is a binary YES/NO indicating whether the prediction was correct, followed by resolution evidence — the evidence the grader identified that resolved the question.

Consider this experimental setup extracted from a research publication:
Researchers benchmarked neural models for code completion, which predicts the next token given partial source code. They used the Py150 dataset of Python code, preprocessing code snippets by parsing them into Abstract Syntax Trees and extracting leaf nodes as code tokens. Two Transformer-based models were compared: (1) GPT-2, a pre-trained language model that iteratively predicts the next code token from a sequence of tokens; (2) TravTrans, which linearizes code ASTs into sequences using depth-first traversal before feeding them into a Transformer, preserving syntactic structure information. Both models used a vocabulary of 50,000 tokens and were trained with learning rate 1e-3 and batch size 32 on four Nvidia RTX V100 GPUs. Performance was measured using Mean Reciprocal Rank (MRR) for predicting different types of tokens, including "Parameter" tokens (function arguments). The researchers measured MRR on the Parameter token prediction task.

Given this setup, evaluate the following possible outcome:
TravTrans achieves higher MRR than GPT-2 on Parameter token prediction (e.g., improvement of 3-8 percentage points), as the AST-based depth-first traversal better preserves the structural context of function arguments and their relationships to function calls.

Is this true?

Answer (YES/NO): NO